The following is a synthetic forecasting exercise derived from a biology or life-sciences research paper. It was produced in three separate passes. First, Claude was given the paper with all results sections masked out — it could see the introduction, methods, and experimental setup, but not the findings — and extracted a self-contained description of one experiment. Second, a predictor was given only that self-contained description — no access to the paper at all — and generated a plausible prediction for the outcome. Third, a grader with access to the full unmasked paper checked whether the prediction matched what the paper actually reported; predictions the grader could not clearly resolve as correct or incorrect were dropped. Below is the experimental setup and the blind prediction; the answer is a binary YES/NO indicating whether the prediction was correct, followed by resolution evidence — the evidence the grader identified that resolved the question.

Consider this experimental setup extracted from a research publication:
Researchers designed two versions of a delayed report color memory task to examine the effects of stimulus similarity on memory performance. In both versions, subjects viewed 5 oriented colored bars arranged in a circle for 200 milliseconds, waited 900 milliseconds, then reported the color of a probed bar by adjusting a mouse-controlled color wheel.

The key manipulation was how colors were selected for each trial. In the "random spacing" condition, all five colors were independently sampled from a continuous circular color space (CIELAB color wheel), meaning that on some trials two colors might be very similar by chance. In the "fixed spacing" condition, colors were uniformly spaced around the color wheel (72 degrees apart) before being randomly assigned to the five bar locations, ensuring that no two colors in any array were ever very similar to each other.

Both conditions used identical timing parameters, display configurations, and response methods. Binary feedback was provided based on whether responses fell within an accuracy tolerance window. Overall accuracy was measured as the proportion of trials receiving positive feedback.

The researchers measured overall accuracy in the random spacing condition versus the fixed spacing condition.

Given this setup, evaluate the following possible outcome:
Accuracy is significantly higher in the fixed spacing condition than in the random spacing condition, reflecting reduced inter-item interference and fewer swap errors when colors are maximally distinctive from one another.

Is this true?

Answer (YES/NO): NO